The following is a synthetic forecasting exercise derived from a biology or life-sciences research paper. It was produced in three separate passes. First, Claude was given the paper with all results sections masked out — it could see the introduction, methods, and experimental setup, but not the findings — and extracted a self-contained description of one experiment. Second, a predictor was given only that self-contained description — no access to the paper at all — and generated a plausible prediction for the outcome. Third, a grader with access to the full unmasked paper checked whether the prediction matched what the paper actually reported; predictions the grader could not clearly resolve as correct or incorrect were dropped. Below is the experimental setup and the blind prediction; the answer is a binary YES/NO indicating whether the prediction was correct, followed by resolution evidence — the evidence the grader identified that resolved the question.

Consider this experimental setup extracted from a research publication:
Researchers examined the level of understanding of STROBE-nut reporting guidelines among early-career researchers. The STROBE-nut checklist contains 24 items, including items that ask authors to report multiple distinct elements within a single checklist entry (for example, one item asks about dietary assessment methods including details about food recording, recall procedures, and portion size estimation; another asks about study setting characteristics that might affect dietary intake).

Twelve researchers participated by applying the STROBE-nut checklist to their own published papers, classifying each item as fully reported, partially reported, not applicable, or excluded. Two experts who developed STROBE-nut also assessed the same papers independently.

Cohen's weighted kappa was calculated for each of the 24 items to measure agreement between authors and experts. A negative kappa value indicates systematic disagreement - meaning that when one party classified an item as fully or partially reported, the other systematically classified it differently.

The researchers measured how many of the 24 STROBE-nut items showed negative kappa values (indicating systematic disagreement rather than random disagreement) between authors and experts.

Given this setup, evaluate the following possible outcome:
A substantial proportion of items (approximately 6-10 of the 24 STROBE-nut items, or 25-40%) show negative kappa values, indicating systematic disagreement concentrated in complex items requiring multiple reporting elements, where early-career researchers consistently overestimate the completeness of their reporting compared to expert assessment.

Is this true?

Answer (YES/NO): NO